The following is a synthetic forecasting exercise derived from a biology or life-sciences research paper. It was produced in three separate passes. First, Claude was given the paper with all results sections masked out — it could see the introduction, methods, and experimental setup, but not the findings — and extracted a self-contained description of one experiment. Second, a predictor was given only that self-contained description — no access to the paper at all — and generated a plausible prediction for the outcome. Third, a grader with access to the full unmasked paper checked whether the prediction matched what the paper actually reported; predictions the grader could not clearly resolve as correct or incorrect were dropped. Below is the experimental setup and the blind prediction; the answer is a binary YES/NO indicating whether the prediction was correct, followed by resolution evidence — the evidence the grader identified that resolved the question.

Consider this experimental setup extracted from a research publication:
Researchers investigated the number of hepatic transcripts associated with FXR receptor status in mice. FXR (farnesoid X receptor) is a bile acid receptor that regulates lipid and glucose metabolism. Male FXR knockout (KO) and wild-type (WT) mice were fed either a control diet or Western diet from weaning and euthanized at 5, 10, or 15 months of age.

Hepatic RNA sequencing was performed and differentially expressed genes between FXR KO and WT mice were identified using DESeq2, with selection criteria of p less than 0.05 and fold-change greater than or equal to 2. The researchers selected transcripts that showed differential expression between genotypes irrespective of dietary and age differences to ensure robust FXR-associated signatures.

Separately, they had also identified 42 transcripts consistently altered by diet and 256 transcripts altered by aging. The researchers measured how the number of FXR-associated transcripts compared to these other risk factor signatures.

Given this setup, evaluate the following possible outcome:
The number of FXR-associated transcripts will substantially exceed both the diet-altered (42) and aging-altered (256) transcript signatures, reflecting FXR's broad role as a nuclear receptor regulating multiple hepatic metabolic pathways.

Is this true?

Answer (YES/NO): NO